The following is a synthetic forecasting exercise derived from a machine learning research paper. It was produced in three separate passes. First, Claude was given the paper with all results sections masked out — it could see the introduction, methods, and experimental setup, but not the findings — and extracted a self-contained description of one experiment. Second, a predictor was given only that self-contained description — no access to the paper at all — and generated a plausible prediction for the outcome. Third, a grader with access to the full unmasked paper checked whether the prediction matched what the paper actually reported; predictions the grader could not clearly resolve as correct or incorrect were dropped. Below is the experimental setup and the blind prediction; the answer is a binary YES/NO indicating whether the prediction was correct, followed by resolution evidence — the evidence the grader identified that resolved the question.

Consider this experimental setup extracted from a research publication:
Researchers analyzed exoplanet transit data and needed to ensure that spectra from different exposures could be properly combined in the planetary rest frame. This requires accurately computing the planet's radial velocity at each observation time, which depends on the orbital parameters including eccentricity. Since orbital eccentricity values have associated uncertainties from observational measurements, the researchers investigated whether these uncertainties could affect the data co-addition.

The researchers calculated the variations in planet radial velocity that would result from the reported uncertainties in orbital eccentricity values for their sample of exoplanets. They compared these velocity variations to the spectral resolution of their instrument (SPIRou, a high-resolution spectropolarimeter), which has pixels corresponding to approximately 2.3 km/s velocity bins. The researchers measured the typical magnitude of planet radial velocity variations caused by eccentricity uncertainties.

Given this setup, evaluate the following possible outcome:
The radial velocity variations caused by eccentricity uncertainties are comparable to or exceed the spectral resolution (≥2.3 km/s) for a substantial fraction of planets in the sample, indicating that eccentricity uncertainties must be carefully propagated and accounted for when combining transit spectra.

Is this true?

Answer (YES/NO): NO